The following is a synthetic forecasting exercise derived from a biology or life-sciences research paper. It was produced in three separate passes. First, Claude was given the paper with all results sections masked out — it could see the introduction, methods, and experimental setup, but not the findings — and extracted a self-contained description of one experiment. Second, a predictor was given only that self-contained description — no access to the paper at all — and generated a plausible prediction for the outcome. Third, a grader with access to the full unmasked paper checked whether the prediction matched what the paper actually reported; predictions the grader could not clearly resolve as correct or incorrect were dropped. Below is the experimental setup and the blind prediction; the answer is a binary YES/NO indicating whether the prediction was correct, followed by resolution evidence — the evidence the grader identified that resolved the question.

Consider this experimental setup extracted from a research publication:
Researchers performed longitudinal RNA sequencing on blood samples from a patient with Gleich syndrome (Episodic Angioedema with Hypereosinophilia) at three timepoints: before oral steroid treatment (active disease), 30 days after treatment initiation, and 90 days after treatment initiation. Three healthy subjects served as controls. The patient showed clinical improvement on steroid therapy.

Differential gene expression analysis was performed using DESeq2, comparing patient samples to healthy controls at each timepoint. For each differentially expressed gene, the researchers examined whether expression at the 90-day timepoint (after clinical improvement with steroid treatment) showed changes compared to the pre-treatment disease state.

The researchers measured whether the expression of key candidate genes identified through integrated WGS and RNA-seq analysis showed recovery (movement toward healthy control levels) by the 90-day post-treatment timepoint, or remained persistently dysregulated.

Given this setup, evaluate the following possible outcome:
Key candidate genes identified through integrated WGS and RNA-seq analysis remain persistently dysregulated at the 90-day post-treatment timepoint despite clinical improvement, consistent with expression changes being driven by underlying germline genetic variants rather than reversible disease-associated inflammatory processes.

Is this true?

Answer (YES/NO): NO